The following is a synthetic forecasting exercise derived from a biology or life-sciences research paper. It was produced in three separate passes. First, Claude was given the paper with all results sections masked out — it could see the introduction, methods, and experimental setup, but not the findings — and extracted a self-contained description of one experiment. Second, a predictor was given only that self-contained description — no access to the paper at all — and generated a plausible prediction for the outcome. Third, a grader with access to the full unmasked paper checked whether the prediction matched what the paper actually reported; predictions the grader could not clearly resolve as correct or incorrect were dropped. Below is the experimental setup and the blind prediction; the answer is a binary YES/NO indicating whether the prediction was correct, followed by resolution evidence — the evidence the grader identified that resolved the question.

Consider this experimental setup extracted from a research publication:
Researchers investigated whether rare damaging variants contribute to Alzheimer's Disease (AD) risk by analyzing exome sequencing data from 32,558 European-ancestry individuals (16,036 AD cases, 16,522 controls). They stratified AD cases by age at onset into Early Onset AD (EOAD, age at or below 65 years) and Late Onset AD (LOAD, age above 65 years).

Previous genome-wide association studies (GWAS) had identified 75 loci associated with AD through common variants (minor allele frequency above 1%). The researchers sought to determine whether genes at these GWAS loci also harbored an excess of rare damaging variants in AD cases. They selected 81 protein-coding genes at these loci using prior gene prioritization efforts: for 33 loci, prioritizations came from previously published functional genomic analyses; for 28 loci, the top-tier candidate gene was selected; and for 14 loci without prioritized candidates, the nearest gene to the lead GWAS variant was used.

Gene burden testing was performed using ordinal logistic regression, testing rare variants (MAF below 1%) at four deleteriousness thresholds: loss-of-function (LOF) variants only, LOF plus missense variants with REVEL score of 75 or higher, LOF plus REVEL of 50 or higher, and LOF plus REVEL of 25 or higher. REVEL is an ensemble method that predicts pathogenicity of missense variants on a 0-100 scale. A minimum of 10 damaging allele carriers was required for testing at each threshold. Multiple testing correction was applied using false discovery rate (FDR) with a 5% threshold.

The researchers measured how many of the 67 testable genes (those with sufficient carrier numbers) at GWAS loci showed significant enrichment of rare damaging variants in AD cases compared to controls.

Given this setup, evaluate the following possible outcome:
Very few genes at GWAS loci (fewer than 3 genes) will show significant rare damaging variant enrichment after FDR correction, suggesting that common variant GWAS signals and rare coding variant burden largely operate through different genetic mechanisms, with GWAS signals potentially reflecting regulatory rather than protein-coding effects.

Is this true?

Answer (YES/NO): NO